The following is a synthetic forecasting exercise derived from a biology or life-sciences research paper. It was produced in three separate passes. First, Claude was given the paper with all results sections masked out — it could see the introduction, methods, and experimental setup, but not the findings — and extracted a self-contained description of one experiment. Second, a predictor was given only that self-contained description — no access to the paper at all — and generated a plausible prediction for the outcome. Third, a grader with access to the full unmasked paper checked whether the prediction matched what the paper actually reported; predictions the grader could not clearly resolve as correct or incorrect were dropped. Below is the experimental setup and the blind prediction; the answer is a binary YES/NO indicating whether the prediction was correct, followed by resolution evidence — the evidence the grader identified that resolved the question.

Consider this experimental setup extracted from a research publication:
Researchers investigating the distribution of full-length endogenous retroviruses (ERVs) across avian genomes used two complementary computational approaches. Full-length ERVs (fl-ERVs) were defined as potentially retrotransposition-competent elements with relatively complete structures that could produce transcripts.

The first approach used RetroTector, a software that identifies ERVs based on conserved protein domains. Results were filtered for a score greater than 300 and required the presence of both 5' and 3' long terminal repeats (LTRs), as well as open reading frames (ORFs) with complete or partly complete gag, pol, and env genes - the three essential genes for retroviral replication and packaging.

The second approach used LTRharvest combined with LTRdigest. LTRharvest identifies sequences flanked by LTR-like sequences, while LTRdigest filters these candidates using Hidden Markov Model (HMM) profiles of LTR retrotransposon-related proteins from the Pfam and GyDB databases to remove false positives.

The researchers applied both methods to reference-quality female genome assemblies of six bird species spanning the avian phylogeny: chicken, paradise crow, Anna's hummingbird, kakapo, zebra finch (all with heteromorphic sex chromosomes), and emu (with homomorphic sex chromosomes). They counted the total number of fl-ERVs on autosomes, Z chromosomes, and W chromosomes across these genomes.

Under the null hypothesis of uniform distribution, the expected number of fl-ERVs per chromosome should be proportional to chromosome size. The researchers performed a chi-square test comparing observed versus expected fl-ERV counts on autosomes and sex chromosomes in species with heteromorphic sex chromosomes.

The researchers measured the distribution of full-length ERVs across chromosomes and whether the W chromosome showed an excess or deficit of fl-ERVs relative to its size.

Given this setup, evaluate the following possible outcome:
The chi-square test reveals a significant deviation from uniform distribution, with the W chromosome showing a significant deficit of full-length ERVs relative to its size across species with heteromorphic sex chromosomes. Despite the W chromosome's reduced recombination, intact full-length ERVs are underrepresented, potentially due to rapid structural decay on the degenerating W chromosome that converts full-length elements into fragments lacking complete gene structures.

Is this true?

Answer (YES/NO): NO